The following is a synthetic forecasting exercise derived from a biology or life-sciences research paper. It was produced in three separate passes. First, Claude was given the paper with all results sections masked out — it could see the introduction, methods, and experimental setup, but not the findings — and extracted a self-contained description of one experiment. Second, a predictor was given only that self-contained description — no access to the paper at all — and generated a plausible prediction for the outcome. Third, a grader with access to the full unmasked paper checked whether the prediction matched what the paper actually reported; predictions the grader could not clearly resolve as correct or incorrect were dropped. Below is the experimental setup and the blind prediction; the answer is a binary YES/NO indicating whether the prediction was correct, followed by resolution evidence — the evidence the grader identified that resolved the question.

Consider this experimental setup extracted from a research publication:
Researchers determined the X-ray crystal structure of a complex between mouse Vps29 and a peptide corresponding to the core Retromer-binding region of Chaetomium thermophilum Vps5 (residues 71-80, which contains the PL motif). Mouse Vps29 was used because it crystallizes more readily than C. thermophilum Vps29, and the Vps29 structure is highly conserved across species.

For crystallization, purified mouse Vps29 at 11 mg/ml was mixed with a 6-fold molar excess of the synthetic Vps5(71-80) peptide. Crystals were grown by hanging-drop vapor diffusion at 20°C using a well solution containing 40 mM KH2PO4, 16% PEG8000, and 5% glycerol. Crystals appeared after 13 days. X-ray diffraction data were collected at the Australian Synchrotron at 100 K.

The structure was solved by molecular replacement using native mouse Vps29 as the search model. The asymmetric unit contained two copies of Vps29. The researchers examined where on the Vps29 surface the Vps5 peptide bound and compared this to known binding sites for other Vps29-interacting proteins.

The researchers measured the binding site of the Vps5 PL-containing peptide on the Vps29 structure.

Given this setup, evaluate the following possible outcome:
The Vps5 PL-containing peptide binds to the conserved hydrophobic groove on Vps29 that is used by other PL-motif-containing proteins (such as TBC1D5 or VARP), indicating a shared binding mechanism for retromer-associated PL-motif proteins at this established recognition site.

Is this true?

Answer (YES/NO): YES